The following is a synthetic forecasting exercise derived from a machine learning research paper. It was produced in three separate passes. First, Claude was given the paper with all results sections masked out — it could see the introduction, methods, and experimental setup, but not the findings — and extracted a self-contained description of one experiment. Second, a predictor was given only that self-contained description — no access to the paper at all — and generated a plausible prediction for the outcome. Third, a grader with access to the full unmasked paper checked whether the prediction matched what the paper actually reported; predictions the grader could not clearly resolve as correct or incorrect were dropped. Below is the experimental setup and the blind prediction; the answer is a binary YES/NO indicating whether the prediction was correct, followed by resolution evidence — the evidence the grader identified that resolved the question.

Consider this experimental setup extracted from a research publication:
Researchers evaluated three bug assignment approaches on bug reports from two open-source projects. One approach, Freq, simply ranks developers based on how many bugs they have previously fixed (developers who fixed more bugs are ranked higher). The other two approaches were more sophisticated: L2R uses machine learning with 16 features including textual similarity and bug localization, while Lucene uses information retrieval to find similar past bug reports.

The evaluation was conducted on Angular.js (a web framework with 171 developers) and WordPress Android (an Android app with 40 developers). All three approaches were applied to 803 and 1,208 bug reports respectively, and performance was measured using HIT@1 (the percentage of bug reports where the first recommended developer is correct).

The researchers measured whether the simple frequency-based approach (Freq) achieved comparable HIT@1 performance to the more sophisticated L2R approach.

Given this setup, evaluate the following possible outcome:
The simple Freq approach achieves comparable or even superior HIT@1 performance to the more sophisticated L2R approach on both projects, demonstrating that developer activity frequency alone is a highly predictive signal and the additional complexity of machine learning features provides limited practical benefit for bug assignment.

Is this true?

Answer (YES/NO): NO